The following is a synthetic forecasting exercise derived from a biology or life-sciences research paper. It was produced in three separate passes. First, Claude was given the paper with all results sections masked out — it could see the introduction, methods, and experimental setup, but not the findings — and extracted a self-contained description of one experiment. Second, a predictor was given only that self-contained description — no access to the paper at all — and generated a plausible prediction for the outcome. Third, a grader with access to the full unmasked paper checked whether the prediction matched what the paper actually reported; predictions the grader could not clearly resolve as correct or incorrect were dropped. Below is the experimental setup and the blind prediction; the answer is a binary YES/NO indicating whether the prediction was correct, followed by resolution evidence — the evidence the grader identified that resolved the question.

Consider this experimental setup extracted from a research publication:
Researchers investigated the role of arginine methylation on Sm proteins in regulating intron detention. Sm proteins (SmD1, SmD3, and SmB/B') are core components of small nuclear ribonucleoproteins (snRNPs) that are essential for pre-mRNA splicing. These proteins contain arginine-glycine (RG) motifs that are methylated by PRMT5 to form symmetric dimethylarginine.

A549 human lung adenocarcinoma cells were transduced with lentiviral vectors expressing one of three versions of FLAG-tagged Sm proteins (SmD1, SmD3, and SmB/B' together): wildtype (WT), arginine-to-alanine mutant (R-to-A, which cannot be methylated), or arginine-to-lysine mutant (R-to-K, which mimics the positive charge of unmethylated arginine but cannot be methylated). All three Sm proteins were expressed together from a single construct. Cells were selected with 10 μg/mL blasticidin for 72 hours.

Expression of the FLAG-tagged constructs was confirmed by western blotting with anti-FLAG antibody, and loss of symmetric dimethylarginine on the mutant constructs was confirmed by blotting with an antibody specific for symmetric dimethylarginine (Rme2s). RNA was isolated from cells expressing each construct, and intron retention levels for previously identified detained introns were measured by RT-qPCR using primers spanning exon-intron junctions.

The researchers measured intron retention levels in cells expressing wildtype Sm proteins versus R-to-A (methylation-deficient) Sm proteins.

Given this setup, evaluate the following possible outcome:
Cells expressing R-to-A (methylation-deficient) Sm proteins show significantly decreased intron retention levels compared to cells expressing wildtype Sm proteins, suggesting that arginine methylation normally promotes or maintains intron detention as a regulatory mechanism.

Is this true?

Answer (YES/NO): NO